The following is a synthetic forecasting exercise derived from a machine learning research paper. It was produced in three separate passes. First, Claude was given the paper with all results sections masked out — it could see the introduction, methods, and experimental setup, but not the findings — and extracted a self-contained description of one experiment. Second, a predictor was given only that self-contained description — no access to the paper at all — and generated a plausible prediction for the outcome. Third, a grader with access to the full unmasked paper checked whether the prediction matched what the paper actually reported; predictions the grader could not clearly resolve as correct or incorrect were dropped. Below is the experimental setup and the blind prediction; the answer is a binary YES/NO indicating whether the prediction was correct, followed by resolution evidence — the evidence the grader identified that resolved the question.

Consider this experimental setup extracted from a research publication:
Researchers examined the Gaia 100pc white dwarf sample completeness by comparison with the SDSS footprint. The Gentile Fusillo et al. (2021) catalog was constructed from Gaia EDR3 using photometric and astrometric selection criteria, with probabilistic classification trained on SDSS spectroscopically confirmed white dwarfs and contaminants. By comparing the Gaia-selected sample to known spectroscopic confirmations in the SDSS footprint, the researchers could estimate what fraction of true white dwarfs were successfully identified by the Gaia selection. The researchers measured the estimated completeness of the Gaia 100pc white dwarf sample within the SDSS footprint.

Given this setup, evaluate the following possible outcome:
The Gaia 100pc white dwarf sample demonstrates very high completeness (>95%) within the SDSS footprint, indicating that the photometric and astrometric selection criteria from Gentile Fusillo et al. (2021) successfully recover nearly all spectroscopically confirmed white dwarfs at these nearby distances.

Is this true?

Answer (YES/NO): NO